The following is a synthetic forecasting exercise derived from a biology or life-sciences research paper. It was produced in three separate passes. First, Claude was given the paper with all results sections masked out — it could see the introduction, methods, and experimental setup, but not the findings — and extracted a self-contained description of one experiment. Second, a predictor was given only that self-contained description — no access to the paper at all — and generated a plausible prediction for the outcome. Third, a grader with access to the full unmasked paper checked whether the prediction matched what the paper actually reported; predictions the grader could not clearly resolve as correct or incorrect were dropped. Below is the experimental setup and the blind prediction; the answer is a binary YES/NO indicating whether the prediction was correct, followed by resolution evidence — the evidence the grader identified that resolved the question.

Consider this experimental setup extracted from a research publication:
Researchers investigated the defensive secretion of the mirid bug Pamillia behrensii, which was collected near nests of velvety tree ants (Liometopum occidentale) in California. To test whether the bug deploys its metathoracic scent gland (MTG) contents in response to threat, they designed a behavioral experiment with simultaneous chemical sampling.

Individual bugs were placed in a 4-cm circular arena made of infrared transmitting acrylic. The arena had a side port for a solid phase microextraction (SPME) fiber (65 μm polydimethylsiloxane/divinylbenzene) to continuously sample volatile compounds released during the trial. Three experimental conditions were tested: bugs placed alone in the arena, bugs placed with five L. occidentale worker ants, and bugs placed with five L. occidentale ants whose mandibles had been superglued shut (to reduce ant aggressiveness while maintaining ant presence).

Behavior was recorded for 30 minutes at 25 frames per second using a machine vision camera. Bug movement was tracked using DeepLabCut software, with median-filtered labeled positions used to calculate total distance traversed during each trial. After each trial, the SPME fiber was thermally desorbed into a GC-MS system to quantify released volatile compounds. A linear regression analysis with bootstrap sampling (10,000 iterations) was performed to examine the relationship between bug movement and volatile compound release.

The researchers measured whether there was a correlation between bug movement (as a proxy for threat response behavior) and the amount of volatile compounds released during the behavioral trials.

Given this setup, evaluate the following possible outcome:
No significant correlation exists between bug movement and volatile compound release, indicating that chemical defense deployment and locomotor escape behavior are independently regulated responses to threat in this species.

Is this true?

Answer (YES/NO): NO